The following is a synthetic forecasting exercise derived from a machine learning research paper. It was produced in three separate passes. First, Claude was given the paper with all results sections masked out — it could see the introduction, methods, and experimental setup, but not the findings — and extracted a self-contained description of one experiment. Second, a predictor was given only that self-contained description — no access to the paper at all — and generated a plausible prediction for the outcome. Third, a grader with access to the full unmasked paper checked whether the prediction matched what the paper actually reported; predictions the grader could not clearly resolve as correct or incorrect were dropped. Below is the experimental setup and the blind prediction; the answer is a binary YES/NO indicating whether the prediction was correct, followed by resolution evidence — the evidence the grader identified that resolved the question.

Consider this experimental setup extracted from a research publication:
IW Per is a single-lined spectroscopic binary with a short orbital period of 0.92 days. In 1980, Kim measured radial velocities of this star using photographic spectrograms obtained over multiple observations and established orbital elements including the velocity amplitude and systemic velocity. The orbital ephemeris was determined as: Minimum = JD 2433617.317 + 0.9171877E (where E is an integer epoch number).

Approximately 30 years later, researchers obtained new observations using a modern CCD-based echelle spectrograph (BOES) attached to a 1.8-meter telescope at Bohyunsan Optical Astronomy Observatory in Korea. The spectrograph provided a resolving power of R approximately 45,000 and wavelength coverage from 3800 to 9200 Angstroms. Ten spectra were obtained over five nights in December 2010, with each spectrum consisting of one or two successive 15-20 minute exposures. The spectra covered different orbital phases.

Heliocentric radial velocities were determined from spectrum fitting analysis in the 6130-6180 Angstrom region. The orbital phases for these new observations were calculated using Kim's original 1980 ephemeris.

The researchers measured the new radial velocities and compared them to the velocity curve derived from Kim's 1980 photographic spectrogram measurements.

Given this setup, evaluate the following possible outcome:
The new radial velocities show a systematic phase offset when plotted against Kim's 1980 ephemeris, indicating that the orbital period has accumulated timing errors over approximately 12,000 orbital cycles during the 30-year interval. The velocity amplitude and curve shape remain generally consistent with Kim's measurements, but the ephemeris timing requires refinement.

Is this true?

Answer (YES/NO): NO